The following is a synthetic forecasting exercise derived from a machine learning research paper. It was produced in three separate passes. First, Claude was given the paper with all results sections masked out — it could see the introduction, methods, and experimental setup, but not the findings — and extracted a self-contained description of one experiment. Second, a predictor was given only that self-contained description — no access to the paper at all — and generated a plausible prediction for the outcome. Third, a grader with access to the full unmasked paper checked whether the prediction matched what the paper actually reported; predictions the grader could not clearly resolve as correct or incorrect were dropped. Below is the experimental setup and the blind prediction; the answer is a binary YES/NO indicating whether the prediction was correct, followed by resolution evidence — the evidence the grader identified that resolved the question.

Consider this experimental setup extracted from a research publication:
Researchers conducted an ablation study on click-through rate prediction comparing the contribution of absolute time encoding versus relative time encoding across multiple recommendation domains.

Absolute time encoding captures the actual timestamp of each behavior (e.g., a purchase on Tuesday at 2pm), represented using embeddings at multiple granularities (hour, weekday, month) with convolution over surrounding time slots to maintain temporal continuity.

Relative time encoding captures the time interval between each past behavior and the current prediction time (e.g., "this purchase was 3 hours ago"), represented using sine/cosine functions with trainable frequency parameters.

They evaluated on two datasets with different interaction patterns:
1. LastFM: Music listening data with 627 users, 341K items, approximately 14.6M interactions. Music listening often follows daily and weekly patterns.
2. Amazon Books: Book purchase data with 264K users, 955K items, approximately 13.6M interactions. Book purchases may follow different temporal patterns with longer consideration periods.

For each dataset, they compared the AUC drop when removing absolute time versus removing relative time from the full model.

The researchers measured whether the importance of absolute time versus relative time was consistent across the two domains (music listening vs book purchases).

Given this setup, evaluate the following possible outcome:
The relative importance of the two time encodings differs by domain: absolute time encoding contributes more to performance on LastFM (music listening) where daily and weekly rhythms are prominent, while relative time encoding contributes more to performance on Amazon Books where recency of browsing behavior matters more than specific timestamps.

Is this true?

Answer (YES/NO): YES